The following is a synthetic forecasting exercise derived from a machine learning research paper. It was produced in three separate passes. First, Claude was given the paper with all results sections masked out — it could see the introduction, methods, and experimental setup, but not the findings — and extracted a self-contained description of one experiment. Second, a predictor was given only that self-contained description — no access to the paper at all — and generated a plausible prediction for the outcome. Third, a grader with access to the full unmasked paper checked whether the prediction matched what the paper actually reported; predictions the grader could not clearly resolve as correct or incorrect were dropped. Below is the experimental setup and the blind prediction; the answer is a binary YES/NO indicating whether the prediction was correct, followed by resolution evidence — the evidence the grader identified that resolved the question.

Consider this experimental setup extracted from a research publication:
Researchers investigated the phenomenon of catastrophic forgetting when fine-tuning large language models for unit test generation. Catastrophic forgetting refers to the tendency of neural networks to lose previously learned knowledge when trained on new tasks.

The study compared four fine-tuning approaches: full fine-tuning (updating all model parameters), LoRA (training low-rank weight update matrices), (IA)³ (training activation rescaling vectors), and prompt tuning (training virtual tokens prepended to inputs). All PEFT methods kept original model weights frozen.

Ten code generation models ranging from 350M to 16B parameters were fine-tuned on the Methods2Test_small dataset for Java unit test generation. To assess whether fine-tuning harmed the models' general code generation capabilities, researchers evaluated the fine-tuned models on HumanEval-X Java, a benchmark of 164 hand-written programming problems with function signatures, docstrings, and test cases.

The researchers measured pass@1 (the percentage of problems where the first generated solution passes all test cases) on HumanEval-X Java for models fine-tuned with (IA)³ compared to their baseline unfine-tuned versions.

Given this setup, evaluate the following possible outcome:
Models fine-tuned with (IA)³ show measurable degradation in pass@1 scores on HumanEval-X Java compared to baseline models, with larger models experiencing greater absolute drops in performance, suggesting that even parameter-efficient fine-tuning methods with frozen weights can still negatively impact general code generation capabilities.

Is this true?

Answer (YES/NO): NO